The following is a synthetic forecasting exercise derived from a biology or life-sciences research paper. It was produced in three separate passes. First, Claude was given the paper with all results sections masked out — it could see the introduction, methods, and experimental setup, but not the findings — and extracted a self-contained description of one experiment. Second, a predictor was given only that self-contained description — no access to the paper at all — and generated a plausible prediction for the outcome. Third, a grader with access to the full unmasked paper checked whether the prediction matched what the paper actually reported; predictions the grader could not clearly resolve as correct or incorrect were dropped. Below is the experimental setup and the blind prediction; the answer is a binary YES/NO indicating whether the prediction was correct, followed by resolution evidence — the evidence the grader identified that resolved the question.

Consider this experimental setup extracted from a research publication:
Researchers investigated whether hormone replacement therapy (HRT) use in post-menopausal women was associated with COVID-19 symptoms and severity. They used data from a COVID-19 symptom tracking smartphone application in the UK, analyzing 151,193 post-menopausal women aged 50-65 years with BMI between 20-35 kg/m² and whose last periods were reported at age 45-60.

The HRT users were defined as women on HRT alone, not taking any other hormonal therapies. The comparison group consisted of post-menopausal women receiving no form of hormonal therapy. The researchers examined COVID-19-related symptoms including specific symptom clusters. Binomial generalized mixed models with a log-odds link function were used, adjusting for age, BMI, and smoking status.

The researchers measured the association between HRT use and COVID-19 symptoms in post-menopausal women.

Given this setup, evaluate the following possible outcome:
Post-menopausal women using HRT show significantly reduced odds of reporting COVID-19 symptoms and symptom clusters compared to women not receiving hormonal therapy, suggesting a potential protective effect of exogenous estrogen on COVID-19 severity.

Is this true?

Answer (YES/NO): NO